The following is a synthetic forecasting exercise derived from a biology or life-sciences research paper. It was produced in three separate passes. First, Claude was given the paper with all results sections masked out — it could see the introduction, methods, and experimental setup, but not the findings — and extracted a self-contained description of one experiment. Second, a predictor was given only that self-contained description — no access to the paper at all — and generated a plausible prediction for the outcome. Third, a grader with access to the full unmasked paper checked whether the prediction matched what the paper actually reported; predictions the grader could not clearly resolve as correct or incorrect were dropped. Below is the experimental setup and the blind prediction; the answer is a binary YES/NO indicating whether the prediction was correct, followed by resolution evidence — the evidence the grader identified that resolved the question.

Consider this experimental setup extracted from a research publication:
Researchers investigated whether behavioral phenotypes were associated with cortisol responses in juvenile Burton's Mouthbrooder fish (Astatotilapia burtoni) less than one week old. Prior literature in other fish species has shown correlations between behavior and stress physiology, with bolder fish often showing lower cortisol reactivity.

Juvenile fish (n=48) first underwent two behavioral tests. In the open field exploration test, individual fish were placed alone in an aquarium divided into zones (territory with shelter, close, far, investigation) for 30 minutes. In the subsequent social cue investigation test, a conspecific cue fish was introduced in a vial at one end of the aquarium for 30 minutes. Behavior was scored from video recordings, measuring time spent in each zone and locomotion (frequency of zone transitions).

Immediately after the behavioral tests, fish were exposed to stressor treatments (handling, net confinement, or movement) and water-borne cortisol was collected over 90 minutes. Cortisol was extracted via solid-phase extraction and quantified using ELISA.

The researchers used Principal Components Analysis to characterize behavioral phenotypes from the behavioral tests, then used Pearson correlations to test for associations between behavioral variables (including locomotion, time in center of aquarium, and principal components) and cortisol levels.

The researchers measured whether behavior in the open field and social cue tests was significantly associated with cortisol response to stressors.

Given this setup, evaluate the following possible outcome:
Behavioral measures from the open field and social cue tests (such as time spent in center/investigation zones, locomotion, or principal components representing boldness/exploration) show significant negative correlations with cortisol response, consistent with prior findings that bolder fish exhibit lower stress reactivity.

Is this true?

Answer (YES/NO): NO